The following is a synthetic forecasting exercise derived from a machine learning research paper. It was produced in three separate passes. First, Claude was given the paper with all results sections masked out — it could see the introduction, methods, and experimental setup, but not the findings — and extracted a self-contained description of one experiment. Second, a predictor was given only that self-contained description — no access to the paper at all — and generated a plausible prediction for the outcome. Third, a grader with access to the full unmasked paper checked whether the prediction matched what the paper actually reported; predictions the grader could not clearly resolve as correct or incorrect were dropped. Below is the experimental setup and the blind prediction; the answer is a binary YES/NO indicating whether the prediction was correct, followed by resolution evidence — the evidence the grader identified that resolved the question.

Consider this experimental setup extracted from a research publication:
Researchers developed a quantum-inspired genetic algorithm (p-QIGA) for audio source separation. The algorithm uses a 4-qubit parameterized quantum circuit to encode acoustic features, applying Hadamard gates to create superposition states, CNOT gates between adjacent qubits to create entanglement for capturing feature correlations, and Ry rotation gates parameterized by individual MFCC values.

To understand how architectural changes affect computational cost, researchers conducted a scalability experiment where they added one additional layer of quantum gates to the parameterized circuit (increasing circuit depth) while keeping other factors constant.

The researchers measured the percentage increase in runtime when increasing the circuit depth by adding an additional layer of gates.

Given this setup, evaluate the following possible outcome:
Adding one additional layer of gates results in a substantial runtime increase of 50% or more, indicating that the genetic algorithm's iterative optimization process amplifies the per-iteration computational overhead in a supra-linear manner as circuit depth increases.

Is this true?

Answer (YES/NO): NO